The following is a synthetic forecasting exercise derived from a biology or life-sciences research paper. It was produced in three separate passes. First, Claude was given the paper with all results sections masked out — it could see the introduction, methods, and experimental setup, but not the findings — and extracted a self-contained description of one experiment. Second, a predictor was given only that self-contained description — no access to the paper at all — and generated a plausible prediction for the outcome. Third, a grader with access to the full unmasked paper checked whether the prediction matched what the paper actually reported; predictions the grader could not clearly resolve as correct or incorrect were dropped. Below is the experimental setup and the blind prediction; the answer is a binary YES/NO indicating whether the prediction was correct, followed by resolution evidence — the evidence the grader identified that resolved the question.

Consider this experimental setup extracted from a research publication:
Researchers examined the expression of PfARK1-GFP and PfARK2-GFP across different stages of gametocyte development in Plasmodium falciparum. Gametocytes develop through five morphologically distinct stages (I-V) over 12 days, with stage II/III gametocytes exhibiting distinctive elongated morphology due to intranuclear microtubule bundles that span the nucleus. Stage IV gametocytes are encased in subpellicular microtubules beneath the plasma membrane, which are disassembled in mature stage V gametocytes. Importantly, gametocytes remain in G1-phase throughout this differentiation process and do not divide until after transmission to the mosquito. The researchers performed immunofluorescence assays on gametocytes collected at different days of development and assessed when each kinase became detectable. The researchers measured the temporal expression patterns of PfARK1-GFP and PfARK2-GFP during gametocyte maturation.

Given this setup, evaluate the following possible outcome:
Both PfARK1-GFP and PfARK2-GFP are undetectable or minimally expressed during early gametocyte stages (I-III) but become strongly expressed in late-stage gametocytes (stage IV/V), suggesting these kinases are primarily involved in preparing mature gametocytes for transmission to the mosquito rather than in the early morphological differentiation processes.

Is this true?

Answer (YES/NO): NO